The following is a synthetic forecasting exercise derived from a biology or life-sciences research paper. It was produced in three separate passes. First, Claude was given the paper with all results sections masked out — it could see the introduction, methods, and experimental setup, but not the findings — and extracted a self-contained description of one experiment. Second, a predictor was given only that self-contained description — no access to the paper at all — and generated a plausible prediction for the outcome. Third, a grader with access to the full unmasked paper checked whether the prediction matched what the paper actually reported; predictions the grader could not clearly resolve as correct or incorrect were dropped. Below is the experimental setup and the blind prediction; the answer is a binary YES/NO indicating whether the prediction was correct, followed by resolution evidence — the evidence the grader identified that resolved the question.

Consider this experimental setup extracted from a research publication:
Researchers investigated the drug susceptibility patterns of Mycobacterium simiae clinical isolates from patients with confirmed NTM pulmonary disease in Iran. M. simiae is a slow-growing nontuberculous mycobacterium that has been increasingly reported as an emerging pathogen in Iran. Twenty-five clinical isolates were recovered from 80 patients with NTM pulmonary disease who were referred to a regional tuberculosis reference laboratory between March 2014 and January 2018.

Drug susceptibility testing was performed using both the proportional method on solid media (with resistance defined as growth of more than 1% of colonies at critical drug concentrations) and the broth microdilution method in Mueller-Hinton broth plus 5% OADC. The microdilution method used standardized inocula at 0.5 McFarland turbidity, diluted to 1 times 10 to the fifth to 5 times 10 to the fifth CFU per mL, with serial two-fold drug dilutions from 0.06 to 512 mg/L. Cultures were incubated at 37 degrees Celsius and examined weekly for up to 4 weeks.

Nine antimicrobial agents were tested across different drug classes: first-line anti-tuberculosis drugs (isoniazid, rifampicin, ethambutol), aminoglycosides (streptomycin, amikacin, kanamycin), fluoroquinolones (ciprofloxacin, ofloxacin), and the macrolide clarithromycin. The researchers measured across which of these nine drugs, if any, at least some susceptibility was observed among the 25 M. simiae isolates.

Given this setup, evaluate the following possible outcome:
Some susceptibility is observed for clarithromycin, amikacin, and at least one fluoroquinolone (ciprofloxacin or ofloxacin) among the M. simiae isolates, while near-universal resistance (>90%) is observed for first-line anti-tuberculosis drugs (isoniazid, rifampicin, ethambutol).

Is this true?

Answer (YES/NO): NO